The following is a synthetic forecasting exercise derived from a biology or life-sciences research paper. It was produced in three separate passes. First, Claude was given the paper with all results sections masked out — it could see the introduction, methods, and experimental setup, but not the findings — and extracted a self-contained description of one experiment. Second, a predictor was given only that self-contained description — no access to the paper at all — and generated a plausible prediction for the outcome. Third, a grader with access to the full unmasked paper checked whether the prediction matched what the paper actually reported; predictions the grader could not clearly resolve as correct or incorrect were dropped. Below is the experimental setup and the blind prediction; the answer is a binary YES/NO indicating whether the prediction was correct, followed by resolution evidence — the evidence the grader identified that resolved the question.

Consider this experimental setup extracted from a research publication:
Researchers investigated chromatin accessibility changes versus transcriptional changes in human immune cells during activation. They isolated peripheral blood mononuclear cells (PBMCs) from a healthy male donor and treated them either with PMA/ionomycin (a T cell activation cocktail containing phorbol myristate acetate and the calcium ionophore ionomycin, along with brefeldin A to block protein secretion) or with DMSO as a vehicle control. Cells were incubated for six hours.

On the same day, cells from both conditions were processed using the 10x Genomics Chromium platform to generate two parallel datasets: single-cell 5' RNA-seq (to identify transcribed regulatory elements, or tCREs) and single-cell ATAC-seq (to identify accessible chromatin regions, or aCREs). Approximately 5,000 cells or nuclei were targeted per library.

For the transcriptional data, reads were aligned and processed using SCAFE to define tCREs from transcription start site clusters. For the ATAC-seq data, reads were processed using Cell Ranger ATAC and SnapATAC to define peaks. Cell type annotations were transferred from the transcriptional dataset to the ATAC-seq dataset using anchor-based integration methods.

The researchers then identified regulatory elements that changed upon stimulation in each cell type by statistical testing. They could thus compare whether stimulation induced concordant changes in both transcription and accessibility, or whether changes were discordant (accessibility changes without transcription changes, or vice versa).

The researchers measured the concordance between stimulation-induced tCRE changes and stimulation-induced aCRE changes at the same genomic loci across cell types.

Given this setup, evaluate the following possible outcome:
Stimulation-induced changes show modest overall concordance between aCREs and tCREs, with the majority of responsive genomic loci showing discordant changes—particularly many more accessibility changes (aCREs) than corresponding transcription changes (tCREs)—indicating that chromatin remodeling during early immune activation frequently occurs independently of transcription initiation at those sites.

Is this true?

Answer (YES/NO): NO